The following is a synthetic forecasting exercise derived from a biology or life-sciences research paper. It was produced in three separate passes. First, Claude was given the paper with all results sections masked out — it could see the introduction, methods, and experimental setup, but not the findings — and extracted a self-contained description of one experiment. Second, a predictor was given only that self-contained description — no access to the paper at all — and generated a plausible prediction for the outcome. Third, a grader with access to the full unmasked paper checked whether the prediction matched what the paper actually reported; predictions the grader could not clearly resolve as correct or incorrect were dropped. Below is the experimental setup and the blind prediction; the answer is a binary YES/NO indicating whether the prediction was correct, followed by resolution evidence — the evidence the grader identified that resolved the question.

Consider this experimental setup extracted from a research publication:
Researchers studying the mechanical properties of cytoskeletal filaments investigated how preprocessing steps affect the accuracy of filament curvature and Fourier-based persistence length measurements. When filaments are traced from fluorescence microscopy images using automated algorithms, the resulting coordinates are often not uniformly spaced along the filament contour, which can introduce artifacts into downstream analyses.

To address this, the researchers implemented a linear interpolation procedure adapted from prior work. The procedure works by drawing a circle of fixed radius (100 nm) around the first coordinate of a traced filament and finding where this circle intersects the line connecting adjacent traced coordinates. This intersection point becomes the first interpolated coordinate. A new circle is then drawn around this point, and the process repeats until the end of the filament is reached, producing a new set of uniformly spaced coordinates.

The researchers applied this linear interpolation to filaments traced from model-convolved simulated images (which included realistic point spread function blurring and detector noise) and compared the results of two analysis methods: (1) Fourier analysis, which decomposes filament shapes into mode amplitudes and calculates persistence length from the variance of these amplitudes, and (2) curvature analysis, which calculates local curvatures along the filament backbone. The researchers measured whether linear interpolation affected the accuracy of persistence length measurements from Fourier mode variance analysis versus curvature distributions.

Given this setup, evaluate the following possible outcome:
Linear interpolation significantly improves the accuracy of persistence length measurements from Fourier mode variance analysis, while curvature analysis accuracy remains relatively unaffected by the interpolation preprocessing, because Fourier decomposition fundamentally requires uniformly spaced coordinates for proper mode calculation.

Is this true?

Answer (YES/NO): NO